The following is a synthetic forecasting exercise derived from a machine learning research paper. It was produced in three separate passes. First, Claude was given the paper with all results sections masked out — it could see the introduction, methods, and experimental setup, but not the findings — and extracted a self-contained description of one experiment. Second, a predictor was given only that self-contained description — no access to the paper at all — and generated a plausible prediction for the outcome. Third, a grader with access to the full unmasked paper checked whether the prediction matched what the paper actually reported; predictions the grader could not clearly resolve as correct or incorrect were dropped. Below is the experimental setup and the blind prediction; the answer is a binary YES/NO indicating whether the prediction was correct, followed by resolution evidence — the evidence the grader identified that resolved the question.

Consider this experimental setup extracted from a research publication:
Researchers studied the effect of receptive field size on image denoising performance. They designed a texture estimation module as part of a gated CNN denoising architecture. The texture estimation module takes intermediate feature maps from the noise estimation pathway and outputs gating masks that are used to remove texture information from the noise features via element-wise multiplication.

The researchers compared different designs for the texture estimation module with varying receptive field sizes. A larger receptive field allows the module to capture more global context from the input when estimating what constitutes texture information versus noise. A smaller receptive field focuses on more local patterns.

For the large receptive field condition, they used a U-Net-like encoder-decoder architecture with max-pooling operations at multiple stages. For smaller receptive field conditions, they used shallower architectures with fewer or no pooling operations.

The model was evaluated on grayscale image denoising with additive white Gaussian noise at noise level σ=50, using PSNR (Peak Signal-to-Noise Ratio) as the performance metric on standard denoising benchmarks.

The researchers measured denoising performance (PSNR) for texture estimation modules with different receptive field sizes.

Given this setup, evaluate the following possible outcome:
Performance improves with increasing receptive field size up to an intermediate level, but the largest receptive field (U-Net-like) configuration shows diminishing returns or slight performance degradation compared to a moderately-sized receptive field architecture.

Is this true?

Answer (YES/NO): NO